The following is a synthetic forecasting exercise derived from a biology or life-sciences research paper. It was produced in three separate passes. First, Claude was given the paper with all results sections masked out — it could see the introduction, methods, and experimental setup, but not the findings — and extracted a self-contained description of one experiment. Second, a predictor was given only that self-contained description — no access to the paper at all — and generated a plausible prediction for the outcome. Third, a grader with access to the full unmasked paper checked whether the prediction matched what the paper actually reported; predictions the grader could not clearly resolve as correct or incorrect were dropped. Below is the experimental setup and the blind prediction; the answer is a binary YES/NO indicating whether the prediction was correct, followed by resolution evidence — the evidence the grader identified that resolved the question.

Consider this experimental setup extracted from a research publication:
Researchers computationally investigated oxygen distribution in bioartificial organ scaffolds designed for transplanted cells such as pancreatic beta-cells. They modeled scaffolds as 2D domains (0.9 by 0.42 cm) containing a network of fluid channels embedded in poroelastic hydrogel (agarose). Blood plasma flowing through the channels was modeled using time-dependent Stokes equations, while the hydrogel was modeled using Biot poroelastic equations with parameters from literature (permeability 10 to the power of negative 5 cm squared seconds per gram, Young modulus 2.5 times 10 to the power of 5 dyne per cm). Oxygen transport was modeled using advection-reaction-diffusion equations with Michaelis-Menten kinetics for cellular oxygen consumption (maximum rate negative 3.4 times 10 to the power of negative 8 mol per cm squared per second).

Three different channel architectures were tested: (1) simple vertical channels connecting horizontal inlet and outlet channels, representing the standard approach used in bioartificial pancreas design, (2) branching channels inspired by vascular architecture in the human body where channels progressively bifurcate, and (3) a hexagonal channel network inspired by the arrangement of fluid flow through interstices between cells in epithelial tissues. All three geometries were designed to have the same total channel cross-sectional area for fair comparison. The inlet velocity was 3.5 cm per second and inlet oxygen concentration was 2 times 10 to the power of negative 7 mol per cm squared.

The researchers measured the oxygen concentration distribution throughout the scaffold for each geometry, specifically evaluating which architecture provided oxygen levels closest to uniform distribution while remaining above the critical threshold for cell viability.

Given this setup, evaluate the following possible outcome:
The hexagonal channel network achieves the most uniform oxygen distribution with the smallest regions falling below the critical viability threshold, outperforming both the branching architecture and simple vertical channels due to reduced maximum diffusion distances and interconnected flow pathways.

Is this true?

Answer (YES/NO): NO